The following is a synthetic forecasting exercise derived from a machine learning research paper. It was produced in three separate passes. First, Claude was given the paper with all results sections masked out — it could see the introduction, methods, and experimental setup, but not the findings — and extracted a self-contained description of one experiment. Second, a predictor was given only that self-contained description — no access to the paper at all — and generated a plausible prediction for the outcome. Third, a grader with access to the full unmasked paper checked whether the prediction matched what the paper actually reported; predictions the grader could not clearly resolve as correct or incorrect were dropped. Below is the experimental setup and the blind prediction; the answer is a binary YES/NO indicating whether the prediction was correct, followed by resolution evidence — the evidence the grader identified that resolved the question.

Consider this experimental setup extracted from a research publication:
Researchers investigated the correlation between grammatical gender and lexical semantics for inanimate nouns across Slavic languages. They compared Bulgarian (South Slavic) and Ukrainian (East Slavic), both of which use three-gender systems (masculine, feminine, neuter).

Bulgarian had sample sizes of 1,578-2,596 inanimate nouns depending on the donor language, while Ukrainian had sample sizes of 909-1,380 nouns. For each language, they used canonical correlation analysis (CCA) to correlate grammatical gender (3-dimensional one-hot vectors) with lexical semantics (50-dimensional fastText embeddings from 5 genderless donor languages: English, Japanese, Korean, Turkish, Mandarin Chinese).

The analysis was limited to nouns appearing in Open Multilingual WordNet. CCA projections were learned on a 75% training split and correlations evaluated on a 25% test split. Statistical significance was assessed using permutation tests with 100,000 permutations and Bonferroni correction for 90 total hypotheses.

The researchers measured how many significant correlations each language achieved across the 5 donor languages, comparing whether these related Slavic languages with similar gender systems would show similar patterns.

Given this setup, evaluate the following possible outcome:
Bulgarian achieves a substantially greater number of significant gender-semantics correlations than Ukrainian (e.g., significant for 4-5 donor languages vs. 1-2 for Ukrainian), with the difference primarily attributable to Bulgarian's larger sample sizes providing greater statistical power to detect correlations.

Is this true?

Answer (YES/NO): NO